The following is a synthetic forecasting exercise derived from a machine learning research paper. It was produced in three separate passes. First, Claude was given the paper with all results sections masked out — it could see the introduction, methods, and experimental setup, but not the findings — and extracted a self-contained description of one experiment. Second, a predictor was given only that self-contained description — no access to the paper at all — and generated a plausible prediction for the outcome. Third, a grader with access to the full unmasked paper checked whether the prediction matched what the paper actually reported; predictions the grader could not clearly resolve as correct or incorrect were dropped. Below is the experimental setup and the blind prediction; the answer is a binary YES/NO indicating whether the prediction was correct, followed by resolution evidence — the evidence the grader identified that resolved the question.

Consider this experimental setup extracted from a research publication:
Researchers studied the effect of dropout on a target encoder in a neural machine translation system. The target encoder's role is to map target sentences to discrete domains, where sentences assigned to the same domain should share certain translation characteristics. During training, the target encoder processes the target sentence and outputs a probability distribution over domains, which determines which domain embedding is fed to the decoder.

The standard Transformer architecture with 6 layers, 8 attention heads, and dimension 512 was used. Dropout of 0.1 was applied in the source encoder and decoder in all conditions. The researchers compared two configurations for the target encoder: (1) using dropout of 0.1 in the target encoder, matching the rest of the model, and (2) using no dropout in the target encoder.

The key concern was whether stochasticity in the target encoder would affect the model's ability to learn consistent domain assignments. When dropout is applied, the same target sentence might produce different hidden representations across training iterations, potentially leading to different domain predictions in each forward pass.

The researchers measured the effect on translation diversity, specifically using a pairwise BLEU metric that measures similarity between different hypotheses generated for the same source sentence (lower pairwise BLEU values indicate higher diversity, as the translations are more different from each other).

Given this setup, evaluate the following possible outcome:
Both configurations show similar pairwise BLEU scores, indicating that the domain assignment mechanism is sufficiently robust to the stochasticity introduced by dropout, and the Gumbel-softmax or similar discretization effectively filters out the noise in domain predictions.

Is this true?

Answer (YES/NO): NO